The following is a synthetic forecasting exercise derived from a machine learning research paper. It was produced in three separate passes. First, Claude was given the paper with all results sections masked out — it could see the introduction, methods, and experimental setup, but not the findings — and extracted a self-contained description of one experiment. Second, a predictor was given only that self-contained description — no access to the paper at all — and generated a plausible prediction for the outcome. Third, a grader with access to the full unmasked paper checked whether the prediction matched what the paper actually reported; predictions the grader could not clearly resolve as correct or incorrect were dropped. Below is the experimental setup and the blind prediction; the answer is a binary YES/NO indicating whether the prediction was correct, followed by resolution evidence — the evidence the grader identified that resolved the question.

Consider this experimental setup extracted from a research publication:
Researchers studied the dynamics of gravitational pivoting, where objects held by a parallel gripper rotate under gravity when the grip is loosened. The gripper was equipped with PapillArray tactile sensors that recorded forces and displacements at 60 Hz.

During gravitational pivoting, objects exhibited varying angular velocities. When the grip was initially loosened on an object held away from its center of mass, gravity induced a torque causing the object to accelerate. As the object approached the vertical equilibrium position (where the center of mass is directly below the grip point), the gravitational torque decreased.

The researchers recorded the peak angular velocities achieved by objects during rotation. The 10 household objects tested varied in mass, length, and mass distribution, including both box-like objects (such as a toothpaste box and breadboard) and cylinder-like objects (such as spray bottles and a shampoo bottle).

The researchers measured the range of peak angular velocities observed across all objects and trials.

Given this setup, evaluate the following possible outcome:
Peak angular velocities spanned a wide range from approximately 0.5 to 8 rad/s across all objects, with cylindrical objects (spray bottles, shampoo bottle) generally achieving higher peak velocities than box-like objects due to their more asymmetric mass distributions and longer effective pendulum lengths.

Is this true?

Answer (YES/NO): NO